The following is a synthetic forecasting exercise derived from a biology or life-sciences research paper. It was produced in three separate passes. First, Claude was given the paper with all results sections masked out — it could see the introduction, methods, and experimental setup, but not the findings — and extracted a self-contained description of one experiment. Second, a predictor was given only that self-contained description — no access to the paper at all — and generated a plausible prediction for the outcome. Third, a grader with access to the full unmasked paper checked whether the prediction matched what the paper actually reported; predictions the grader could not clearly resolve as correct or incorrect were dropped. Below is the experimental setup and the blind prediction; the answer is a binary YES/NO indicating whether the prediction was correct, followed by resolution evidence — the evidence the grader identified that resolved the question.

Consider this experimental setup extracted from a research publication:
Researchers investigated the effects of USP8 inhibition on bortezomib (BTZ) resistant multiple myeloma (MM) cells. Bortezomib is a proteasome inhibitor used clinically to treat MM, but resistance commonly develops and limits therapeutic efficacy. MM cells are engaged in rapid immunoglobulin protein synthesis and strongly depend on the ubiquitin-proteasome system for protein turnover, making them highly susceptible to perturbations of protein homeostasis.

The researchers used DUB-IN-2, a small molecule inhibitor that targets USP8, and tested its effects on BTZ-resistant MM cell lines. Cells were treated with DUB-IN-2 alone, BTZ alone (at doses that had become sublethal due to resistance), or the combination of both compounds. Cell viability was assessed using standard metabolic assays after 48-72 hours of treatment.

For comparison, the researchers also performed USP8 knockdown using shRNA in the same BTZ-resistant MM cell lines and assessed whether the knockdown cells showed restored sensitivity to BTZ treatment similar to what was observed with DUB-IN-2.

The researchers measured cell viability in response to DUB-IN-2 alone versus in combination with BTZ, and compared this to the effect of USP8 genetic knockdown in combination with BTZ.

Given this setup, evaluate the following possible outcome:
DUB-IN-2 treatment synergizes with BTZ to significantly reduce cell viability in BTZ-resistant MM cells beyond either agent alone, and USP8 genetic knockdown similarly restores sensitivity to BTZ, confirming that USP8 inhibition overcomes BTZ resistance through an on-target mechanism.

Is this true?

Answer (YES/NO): NO